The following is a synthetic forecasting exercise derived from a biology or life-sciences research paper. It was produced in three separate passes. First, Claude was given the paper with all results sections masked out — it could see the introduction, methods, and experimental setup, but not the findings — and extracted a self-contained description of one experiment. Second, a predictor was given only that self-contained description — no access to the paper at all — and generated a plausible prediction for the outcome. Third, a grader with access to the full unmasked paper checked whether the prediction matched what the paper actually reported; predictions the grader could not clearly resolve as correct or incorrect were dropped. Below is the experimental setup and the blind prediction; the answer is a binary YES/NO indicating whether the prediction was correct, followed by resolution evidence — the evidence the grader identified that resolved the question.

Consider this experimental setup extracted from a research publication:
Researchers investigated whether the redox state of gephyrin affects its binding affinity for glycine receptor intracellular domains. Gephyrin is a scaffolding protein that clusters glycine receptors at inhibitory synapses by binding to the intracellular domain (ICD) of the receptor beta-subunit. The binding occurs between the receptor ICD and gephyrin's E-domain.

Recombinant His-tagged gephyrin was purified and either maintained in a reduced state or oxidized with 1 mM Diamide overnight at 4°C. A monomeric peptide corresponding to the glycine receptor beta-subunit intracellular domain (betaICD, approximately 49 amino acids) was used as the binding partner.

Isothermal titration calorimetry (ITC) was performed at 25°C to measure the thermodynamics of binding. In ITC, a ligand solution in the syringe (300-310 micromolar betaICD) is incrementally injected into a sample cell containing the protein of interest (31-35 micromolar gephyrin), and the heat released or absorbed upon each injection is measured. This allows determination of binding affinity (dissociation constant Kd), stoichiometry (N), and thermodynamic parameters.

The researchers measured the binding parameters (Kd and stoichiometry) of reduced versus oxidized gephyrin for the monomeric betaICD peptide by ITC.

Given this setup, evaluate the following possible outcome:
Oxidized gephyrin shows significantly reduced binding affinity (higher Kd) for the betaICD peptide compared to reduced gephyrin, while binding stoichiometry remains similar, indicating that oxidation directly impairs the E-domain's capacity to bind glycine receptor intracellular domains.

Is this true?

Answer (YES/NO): NO